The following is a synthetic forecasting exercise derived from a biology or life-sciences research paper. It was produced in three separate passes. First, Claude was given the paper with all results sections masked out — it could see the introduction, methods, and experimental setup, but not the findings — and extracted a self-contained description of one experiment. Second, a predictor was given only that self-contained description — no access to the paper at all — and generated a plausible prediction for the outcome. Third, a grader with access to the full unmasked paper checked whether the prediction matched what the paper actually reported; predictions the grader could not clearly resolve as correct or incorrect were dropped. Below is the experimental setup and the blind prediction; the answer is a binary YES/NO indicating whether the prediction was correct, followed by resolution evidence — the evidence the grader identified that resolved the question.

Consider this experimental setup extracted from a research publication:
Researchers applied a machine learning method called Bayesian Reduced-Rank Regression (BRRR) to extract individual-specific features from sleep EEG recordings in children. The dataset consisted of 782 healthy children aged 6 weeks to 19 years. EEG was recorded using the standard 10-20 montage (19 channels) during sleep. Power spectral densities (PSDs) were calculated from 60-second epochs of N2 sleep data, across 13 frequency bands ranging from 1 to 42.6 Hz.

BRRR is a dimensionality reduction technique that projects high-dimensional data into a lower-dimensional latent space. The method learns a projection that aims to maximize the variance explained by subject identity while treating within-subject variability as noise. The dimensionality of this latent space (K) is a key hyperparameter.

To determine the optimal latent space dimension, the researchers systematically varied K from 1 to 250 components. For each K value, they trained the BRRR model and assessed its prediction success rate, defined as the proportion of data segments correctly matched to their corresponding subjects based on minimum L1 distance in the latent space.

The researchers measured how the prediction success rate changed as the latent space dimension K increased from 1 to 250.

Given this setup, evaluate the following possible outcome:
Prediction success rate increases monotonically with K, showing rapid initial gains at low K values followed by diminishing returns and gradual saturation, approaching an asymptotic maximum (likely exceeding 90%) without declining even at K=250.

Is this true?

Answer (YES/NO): NO